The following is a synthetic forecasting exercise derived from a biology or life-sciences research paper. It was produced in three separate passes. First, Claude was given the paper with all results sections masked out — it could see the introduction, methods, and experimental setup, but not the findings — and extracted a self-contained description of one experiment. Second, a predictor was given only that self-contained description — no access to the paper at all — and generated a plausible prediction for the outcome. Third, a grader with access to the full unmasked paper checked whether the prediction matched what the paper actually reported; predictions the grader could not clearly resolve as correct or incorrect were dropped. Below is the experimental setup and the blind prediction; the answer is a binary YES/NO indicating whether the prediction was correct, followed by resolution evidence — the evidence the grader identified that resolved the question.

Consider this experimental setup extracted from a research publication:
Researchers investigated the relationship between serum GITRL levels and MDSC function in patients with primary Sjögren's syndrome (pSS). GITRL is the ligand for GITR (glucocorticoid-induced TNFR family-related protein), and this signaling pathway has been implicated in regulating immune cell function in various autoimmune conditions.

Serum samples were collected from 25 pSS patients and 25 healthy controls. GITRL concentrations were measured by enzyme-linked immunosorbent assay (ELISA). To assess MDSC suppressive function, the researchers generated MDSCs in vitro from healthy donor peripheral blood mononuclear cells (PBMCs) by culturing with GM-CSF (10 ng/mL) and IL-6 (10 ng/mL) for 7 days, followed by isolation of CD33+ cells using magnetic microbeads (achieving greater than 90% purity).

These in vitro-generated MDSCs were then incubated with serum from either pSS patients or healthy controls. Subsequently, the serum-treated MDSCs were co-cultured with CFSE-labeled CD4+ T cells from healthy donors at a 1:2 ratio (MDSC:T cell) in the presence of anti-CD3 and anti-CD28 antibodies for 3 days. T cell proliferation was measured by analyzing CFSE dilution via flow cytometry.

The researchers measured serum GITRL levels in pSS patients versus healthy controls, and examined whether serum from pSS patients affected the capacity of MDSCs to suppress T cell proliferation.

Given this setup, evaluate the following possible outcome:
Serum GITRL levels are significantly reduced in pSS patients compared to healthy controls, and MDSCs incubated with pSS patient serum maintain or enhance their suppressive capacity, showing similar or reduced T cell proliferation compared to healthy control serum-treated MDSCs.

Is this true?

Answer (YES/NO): NO